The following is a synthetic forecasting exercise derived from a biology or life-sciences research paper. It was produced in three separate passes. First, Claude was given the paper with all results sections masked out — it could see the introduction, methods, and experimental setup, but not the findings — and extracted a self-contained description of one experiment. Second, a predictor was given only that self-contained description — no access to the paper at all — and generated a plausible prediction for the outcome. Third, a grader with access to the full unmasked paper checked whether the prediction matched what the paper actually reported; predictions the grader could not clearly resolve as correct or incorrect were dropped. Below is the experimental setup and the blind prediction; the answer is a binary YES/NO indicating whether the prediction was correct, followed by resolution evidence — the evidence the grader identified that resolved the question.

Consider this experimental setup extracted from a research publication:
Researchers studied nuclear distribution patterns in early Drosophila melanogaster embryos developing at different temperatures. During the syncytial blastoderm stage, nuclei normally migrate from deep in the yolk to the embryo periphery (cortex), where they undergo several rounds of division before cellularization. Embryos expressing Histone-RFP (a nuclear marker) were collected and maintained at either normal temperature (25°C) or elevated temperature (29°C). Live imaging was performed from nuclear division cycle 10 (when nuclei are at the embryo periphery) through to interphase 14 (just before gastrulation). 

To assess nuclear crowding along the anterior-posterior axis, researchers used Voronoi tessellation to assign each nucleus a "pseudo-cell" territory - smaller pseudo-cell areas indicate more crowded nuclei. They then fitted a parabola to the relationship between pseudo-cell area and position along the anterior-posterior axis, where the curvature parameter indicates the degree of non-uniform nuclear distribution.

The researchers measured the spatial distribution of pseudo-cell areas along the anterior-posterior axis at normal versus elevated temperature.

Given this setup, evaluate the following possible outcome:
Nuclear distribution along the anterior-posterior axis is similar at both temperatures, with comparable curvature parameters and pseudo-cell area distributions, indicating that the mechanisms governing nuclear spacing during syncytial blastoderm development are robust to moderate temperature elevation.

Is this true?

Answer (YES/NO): NO